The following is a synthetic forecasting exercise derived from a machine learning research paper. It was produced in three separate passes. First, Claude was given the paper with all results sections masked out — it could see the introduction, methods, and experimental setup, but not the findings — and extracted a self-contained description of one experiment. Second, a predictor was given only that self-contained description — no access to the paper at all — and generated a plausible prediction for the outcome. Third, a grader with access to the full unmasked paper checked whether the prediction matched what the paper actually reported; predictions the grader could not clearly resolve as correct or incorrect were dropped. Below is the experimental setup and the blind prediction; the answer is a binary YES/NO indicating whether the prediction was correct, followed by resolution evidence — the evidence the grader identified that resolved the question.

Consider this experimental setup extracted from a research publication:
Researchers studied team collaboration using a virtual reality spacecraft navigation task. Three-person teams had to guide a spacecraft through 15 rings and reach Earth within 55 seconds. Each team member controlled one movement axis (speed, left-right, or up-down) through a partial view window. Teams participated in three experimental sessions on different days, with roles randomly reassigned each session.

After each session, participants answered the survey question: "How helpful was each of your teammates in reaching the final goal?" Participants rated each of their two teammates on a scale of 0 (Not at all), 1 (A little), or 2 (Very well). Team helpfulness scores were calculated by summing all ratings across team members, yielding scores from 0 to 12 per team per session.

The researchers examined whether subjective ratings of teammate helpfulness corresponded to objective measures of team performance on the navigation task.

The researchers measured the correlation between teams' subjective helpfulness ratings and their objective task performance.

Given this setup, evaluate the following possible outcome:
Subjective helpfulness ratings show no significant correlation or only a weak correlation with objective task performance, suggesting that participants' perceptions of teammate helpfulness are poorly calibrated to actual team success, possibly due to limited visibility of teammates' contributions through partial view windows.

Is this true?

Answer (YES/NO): NO